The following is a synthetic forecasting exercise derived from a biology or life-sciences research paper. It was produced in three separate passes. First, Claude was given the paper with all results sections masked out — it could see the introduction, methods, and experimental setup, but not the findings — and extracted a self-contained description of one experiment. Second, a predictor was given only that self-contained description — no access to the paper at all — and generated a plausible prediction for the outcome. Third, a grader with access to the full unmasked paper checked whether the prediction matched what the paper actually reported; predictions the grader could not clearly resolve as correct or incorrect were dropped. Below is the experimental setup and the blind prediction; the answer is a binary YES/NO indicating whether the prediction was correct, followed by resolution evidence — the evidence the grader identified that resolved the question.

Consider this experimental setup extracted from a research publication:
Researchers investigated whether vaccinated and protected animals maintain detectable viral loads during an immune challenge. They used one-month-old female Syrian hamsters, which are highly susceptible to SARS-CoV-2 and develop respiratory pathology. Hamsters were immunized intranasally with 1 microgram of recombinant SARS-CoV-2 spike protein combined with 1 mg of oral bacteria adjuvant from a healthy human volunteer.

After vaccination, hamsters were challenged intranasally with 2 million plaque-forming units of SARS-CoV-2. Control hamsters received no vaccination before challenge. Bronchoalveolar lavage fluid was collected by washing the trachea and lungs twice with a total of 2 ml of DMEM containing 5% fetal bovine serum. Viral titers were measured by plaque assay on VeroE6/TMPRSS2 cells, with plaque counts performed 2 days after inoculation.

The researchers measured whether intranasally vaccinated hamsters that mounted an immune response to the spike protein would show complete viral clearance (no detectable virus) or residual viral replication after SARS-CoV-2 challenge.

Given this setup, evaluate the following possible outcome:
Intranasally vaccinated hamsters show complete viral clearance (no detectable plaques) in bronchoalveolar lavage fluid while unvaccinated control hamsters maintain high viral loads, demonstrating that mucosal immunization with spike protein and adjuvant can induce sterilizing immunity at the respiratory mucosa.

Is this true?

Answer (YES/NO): NO